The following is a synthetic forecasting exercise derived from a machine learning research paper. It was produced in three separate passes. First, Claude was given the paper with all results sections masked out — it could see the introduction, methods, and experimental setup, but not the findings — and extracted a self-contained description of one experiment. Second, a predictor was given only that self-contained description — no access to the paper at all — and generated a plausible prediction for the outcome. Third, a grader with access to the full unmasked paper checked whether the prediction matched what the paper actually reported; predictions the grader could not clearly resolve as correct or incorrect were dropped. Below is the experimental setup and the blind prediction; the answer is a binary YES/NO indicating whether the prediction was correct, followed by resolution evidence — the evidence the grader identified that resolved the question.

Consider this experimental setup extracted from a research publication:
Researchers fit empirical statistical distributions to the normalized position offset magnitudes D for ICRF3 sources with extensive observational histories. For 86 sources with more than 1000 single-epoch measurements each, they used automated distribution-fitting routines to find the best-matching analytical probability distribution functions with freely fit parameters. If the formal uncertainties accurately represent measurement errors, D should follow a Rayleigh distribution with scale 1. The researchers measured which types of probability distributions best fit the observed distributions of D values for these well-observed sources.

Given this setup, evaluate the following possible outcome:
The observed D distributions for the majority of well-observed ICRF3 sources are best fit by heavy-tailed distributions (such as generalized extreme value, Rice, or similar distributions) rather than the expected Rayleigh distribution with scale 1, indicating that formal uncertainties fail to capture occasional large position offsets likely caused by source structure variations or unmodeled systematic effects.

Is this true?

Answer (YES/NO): YES